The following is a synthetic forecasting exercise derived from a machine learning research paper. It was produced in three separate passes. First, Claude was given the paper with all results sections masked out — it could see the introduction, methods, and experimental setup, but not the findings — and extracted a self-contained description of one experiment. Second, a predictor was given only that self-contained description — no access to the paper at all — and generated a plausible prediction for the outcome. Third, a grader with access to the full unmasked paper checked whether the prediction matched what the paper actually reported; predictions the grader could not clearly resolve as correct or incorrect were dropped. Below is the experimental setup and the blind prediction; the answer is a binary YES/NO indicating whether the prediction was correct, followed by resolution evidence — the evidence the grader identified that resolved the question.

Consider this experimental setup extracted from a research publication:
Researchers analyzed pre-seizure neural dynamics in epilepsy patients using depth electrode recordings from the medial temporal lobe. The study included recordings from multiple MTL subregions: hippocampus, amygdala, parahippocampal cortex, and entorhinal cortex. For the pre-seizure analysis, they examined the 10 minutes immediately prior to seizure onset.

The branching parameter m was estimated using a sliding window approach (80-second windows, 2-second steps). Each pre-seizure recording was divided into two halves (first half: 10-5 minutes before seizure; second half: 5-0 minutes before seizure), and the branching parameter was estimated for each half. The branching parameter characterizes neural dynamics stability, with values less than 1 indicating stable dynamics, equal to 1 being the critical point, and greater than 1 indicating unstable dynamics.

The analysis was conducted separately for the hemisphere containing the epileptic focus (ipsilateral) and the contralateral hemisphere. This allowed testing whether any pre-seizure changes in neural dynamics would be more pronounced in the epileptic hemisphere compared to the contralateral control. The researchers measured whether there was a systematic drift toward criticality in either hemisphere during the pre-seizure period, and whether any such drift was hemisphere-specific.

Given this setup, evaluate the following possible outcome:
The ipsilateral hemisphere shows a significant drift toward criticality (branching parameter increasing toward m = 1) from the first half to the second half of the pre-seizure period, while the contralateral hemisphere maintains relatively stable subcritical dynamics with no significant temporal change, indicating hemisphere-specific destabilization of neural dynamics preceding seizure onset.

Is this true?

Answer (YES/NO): NO